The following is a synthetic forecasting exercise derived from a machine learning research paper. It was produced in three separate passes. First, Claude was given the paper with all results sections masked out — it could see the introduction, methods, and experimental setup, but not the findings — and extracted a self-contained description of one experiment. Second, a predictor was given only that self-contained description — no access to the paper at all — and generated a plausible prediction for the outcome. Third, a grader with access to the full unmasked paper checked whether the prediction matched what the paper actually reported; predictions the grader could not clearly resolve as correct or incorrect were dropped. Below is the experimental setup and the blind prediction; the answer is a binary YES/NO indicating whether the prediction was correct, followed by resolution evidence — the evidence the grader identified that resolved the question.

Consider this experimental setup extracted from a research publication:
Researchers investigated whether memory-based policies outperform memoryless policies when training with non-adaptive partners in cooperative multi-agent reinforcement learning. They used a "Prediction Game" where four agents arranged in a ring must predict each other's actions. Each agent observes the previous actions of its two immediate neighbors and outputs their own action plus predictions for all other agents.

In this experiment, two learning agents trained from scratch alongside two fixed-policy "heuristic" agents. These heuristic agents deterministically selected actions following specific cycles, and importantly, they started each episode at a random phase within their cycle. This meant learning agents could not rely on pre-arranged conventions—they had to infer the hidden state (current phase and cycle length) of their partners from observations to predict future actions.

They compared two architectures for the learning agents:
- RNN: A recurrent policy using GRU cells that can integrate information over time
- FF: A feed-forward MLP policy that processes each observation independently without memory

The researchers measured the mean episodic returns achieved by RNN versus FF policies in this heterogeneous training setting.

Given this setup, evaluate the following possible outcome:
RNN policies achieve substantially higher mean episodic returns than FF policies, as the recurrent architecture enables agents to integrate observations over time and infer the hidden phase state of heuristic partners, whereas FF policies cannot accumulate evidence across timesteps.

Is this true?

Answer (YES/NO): YES